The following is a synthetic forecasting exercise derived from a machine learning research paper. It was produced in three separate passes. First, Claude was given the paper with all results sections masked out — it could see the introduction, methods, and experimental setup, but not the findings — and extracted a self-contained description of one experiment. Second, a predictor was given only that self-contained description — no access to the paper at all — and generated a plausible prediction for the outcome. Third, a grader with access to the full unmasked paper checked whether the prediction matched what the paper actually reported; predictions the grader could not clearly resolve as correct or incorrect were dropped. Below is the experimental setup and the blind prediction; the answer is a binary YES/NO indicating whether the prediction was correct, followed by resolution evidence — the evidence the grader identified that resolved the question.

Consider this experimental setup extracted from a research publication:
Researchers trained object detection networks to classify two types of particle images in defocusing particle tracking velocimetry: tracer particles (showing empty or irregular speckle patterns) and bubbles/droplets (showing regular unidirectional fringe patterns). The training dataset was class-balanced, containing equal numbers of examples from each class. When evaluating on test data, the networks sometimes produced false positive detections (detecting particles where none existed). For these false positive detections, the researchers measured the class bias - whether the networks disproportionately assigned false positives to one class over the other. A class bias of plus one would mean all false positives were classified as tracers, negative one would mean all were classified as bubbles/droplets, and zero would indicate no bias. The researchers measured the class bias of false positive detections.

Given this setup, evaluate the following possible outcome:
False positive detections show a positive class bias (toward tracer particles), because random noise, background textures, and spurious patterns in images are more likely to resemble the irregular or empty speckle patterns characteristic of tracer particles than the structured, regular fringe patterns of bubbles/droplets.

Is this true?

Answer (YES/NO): NO